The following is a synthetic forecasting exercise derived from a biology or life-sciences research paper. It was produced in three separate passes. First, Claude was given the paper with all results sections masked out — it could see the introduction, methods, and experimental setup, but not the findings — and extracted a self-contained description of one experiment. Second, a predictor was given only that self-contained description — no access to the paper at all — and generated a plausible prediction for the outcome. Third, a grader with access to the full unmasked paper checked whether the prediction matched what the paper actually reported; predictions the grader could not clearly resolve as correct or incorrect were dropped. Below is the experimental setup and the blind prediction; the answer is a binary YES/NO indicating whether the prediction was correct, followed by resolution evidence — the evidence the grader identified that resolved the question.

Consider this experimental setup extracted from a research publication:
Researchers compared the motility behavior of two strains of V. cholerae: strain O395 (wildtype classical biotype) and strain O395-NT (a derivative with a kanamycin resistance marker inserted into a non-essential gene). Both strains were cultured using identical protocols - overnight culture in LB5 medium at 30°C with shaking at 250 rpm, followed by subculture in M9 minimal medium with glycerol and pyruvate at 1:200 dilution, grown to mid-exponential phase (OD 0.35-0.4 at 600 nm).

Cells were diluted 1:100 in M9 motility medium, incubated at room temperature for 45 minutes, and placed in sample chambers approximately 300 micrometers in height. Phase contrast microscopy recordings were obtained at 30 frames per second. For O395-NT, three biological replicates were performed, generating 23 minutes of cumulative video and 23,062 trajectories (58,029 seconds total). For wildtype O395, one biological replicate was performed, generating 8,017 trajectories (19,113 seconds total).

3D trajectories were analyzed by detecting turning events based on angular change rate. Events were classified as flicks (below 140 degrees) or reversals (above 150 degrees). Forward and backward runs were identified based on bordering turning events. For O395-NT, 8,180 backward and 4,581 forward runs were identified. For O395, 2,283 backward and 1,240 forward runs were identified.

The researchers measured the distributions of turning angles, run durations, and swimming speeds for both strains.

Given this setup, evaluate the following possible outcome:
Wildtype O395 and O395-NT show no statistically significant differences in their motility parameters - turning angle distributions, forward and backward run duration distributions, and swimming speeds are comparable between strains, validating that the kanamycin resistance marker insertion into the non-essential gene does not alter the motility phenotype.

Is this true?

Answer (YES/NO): NO